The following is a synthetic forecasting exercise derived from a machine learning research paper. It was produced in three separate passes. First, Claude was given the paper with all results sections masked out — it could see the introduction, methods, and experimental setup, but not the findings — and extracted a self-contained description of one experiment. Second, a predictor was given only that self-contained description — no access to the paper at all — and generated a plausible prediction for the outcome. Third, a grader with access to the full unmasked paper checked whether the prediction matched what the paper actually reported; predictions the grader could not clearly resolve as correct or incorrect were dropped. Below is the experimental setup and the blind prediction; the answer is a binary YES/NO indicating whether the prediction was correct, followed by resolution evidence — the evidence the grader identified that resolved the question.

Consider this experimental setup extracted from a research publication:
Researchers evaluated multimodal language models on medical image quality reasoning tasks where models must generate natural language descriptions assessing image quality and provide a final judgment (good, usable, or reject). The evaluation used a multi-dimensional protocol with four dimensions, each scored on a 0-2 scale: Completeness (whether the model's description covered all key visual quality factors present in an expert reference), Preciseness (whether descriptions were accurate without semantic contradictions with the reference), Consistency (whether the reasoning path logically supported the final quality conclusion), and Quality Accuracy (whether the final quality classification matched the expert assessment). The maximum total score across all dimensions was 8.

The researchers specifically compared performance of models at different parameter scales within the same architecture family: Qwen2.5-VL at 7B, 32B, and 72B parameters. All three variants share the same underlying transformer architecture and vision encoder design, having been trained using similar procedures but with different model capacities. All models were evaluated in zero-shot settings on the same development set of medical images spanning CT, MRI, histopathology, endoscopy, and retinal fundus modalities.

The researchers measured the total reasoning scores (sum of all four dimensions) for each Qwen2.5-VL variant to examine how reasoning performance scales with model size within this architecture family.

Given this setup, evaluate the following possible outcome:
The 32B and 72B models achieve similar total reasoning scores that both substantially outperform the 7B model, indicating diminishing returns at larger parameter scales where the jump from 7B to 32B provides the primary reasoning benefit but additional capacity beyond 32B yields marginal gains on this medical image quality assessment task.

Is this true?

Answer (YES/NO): NO